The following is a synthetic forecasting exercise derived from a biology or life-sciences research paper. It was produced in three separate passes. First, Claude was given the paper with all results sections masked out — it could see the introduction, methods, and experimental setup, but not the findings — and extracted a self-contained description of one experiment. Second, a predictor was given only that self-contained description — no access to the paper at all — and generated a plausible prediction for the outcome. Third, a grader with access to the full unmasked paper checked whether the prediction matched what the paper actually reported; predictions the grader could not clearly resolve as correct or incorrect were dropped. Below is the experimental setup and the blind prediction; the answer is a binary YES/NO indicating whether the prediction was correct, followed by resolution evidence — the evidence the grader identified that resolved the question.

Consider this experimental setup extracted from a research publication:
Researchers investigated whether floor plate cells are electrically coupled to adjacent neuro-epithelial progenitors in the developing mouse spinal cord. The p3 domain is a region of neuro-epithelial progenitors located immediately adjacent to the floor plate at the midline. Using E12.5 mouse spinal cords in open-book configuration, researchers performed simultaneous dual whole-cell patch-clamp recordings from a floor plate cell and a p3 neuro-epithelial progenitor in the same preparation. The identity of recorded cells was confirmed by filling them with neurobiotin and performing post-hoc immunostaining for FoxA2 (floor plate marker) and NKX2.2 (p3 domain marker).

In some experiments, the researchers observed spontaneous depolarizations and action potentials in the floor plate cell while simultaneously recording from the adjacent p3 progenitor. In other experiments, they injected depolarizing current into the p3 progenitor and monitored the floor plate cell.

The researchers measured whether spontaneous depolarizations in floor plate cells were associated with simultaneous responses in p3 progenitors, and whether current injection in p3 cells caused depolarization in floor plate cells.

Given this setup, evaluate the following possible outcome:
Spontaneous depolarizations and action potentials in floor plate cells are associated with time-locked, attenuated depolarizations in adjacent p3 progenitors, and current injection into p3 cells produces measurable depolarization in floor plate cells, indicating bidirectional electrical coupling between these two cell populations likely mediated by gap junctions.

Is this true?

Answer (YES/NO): YES